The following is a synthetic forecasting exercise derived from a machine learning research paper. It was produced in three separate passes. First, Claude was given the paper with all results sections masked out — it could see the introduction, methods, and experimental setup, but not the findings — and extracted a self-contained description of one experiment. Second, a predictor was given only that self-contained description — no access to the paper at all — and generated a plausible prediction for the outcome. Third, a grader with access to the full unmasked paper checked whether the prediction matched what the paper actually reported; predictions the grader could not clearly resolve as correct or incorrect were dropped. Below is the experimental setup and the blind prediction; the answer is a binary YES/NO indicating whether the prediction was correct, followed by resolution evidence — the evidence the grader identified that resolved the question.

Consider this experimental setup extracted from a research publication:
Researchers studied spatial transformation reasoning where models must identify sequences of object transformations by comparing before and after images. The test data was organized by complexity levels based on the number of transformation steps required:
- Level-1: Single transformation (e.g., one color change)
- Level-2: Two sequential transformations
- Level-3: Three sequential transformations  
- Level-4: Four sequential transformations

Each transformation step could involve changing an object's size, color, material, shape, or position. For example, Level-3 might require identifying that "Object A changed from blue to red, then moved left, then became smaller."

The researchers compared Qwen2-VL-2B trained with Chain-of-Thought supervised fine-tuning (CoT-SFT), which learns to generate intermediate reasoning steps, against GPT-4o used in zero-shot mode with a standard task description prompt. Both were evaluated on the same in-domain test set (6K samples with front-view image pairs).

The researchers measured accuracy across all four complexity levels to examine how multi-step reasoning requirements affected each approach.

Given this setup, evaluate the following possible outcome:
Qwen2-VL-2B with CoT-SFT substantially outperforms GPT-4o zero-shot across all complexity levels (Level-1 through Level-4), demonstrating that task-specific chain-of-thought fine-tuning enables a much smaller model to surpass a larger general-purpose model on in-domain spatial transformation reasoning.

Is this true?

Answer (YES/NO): YES